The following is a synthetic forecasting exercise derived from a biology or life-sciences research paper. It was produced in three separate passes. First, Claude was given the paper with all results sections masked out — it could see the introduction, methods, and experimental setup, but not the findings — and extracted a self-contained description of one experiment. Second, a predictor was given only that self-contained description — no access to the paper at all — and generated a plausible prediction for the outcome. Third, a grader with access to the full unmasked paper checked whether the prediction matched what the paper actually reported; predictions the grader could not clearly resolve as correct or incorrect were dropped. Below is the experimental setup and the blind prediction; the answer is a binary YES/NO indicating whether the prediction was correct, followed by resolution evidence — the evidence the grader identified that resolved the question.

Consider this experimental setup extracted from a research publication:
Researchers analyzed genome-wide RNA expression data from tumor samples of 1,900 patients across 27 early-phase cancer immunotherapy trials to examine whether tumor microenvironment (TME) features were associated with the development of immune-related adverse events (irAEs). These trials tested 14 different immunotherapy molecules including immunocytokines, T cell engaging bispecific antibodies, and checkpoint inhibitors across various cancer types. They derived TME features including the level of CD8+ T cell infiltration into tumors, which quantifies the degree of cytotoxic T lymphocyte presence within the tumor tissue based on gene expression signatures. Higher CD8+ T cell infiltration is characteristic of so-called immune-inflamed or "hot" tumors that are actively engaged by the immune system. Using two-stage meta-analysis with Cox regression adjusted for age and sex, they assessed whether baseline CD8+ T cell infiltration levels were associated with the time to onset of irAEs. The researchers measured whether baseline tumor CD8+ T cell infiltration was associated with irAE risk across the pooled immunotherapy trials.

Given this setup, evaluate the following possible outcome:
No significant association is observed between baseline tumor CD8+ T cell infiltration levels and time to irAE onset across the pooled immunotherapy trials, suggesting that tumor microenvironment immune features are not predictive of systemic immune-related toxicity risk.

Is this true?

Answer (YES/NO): YES